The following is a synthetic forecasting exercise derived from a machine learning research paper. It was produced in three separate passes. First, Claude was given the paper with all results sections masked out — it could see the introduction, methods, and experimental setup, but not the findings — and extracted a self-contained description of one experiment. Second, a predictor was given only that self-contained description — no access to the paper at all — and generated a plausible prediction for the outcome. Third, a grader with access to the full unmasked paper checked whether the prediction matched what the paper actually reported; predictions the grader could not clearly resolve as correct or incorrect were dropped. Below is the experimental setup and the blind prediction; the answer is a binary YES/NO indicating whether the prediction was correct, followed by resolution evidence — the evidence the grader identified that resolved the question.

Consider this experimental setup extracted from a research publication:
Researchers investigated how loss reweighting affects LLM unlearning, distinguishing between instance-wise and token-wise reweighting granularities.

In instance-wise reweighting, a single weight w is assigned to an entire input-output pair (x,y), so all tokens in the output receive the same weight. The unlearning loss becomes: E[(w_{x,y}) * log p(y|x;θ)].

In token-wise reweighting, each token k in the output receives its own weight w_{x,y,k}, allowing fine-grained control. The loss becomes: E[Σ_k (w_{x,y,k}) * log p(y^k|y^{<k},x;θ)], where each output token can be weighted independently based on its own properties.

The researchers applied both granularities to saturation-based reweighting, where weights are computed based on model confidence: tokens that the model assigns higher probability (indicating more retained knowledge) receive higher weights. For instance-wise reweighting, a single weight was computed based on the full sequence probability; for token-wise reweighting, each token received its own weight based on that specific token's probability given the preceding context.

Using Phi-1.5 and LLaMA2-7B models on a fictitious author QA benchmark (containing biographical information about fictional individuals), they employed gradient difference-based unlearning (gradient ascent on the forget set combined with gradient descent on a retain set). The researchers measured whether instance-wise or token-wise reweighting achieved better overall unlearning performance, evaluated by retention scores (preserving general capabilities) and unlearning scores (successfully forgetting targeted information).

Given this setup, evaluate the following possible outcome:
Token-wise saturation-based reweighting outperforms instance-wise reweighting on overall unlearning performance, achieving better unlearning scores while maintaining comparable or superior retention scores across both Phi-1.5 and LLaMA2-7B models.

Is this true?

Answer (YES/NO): YES